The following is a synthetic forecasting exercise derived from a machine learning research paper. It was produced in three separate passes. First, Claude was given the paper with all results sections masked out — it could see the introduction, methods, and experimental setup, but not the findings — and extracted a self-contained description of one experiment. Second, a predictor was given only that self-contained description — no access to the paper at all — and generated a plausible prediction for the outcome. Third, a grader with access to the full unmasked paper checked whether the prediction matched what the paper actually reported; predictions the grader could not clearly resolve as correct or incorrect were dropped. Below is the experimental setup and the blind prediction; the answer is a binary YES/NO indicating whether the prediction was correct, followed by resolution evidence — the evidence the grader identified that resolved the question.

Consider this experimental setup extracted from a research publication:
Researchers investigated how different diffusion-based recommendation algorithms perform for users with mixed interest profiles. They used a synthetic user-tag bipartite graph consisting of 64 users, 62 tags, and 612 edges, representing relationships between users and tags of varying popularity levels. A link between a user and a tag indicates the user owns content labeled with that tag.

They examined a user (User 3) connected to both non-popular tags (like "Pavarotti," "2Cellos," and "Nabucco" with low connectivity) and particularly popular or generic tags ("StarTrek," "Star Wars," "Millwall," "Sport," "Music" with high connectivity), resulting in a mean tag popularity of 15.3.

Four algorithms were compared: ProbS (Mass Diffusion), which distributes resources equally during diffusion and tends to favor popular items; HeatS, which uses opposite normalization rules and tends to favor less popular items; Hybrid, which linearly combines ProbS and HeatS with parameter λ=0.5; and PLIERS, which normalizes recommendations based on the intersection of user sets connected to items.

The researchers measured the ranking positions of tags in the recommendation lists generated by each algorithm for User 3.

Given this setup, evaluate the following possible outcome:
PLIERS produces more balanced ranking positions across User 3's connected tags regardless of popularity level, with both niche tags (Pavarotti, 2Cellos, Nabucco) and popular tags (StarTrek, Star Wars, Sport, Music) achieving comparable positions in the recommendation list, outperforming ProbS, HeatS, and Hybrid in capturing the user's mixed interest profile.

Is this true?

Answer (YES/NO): NO